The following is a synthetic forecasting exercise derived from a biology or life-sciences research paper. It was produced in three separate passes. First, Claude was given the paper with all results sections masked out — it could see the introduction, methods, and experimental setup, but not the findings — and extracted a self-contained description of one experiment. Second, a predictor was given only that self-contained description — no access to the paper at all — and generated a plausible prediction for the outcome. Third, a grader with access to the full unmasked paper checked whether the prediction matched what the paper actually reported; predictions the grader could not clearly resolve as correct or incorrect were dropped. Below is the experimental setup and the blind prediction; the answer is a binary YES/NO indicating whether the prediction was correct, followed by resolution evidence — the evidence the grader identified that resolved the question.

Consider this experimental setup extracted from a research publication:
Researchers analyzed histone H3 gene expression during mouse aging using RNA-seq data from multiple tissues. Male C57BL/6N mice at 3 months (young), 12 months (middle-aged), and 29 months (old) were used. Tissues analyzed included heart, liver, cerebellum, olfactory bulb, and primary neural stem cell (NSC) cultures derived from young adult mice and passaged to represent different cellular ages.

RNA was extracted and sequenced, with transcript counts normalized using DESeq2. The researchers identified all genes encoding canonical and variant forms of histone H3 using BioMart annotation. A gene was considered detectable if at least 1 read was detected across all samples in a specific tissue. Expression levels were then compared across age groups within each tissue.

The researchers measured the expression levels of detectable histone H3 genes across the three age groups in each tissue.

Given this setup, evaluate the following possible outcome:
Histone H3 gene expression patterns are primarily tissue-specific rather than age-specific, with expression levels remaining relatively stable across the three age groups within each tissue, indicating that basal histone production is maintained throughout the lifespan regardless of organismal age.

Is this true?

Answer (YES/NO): NO